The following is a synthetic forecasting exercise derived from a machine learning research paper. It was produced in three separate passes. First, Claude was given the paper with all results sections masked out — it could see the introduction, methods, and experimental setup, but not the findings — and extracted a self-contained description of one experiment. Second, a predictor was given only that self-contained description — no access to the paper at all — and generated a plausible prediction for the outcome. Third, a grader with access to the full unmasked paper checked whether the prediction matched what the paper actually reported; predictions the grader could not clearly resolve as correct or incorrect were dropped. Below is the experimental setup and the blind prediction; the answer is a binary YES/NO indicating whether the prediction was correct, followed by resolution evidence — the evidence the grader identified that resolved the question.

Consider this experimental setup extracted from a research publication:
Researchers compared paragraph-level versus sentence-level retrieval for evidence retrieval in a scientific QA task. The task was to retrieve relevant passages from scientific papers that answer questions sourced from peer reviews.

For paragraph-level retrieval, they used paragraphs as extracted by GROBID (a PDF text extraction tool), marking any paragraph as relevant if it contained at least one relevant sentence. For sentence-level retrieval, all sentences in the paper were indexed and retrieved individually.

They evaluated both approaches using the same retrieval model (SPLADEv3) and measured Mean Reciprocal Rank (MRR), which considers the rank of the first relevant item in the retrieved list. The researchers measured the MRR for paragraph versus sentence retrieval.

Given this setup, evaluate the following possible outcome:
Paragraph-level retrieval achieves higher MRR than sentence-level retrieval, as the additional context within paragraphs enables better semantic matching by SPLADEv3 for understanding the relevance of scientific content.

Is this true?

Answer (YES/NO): YES